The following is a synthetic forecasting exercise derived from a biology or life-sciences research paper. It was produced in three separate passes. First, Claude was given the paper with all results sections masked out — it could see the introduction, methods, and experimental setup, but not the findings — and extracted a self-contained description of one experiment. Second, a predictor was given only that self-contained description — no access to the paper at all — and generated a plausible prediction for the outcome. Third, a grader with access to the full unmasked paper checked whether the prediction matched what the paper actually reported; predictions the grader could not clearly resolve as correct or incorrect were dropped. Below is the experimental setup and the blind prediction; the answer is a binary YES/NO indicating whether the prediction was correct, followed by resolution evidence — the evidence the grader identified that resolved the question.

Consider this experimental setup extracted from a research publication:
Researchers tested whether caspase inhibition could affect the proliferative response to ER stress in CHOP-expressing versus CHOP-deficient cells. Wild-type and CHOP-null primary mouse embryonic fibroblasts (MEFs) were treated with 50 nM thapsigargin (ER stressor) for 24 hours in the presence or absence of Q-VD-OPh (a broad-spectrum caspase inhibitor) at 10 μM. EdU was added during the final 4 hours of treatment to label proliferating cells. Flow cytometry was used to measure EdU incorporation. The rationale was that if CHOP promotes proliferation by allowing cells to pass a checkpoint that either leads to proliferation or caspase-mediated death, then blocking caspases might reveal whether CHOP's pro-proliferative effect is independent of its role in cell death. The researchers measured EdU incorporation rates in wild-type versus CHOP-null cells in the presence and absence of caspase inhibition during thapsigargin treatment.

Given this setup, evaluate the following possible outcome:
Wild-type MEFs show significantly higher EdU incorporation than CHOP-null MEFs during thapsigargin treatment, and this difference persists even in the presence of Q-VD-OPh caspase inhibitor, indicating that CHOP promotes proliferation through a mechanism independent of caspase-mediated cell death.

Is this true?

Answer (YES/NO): YES